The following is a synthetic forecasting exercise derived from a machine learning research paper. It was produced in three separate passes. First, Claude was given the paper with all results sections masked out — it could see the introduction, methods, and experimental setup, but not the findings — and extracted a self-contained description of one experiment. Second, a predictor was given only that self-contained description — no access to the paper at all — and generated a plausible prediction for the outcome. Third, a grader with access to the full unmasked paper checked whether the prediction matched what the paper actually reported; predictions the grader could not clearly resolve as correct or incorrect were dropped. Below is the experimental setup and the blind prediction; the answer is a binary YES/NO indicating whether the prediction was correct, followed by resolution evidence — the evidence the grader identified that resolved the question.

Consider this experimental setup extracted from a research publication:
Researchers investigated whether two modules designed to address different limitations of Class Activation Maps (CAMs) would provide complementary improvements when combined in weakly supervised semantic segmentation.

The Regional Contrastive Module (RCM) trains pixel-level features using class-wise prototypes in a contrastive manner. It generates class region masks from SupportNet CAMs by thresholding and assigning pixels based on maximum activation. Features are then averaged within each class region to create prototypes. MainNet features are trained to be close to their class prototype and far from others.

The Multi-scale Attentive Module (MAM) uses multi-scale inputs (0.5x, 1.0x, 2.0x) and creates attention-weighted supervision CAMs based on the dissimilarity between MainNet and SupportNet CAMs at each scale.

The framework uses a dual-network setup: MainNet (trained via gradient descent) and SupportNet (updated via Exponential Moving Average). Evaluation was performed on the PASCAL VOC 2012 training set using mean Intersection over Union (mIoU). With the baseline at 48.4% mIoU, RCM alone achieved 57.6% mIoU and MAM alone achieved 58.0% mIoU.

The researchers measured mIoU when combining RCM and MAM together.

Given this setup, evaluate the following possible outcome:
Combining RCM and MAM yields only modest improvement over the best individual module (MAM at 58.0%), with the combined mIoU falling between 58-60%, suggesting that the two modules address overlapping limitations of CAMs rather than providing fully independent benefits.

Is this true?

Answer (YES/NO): NO